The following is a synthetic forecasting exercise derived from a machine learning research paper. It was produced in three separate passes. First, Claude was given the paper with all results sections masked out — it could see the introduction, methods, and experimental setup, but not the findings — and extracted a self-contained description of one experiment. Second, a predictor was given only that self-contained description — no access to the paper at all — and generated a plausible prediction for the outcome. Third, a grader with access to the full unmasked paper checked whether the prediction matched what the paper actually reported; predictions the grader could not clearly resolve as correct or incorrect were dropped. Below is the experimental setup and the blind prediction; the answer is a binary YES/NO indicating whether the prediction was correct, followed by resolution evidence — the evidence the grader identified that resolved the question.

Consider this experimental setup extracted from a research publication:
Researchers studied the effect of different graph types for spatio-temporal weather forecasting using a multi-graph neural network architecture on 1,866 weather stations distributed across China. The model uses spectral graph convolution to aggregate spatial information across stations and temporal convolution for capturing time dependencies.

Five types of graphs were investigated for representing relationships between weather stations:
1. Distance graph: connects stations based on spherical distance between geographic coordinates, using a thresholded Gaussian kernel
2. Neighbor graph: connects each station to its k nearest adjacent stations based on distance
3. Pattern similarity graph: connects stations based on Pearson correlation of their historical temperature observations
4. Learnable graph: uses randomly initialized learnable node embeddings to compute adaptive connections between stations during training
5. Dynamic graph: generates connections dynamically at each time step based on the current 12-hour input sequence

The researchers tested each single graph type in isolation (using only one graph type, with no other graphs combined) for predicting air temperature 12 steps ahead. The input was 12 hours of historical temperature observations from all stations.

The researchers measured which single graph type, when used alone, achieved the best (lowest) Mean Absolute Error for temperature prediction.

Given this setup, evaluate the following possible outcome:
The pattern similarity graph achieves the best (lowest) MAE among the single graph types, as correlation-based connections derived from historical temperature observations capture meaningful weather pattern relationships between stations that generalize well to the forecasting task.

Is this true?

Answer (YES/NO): NO